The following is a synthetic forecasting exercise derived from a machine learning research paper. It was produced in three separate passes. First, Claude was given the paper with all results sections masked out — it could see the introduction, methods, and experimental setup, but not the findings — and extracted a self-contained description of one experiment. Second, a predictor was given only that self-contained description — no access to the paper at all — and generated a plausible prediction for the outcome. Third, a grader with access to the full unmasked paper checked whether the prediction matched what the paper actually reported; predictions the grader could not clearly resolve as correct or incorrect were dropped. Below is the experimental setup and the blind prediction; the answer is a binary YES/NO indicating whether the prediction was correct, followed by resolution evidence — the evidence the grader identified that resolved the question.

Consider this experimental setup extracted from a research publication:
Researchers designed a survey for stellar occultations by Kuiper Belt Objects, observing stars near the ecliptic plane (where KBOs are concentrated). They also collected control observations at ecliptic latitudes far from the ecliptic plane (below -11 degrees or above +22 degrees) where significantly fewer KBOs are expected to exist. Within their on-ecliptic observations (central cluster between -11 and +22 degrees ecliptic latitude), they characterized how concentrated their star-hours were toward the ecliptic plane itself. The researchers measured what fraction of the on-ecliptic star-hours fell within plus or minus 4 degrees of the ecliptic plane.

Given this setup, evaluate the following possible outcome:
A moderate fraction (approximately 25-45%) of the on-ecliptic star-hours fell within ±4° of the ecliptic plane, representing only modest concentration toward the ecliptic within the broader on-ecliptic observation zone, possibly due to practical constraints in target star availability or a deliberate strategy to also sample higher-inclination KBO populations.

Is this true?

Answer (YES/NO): NO